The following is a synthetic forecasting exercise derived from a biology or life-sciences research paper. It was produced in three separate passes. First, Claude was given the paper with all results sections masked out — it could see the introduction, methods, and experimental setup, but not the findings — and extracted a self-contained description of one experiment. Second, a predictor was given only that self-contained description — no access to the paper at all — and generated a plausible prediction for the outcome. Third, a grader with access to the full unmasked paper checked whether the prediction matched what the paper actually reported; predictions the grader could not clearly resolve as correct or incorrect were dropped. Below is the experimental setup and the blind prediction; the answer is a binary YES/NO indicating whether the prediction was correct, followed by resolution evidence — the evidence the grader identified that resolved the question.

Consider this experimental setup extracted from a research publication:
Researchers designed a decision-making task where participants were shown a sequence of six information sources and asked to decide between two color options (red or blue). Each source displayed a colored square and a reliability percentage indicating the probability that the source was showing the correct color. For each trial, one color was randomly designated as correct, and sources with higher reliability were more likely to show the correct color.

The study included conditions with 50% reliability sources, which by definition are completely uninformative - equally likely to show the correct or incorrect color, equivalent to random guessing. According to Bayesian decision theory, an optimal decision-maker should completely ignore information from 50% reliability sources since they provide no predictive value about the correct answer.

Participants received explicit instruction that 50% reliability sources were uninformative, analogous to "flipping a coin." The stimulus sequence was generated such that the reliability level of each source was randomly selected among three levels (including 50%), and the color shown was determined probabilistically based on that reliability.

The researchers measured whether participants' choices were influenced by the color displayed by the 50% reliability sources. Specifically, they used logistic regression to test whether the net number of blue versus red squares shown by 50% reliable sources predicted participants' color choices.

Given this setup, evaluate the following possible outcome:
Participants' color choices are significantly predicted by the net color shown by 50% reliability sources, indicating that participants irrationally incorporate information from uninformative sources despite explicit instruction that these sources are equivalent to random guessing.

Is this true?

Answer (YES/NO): YES